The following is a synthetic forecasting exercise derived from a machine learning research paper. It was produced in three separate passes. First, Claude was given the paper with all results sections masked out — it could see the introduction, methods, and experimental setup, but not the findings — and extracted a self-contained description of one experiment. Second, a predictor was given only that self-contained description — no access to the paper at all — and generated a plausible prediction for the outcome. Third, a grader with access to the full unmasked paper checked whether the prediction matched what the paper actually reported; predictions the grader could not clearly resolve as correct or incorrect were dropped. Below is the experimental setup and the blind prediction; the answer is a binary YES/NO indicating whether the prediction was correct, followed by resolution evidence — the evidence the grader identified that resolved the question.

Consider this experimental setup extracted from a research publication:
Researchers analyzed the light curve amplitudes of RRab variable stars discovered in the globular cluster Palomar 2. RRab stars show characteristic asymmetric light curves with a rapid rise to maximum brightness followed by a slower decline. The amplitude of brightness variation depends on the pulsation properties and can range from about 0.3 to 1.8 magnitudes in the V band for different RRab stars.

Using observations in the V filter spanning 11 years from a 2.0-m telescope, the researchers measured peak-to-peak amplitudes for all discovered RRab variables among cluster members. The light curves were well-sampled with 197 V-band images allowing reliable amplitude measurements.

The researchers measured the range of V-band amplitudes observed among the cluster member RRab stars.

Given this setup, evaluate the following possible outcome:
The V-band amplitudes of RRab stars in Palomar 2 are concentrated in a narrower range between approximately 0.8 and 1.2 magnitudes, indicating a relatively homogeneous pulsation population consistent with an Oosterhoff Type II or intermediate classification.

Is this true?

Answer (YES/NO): NO